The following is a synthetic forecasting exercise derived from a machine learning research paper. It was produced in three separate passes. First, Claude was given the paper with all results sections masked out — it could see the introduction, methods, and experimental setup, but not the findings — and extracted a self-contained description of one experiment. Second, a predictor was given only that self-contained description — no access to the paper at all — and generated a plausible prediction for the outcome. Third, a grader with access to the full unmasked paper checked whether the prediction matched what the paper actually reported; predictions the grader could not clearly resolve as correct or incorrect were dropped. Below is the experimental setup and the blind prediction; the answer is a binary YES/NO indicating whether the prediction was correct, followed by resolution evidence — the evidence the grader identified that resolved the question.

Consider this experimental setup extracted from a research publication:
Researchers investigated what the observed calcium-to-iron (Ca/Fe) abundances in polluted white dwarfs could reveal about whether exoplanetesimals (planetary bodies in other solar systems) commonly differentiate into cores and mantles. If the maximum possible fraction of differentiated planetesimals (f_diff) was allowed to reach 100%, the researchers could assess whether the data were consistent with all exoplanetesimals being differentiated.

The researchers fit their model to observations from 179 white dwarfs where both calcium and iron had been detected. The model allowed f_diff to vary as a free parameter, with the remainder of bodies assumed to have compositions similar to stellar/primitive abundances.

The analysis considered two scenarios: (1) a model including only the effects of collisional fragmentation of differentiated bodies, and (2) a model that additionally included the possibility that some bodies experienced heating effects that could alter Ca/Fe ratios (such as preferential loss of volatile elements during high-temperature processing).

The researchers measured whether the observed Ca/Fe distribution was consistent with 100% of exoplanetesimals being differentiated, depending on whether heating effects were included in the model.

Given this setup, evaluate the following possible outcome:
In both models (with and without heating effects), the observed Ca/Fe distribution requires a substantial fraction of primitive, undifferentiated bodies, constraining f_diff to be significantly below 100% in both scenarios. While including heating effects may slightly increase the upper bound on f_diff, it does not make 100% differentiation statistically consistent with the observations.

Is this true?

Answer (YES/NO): NO